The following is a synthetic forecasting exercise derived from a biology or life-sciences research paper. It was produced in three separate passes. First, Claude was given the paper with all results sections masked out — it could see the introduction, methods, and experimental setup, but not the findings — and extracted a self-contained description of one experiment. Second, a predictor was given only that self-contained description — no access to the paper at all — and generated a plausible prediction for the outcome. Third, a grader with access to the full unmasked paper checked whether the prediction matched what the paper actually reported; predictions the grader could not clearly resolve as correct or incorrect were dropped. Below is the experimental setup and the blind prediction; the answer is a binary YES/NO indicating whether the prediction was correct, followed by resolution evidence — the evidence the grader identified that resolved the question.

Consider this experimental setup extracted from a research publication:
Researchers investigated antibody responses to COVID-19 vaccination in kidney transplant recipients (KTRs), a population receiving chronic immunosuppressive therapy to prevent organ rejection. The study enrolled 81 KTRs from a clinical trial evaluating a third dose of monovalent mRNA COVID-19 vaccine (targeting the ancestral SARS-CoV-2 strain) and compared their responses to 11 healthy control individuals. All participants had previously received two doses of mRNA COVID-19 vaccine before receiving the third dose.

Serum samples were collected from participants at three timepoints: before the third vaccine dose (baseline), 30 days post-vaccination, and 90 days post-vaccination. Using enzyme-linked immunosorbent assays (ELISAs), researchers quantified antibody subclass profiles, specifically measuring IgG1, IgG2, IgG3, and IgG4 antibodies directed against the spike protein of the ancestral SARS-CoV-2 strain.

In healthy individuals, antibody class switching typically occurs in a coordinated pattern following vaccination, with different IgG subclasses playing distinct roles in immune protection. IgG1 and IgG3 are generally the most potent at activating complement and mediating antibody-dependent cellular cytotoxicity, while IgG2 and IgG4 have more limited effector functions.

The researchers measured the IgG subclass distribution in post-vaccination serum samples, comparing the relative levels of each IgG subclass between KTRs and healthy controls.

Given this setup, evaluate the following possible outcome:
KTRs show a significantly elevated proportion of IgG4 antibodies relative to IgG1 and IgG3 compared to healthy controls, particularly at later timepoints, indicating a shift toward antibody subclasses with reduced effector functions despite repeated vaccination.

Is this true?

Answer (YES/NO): NO